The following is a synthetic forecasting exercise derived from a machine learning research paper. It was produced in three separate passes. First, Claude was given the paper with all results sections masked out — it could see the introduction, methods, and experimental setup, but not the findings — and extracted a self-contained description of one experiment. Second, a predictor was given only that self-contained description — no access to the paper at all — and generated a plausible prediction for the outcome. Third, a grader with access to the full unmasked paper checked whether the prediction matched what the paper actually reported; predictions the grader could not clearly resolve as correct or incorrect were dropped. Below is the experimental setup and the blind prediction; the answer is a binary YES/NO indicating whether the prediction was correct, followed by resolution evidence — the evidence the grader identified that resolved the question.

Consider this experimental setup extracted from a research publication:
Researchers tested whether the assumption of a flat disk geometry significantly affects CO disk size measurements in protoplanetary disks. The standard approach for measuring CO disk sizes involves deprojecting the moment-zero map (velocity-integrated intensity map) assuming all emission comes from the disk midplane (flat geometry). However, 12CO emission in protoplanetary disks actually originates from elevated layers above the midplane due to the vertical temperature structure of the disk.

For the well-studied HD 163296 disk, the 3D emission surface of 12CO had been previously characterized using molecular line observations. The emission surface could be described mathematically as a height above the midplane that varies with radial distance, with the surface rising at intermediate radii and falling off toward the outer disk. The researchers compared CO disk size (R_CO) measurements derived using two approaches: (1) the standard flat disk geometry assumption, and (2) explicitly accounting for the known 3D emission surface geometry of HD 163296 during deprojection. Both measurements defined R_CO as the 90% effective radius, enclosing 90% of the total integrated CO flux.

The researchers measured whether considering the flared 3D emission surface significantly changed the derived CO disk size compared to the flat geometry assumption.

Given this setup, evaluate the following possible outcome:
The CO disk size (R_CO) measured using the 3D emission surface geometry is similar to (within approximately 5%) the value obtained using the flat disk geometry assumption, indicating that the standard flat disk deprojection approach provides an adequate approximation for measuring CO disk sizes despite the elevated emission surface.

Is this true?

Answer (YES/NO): YES